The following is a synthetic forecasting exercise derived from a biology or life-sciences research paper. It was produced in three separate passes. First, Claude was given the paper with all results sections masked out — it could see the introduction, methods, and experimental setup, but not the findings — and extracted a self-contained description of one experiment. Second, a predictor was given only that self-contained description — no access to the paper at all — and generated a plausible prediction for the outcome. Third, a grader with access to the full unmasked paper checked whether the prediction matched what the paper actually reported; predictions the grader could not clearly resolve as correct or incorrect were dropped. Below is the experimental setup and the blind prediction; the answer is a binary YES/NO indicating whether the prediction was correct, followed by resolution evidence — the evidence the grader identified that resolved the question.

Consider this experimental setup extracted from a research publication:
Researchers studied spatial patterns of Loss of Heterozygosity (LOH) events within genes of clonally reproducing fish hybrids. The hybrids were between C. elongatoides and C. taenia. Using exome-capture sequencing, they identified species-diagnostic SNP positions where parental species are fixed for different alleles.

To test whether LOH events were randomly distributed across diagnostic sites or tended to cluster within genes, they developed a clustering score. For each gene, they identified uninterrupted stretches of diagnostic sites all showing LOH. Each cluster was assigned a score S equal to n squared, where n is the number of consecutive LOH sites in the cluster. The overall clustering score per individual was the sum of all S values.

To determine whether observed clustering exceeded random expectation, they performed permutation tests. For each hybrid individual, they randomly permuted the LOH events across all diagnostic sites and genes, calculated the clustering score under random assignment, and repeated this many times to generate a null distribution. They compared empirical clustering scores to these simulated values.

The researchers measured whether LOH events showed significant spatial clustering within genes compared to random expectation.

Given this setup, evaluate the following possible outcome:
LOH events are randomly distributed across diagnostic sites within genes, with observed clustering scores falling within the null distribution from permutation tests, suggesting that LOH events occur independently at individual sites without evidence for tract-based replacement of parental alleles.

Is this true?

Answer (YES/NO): NO